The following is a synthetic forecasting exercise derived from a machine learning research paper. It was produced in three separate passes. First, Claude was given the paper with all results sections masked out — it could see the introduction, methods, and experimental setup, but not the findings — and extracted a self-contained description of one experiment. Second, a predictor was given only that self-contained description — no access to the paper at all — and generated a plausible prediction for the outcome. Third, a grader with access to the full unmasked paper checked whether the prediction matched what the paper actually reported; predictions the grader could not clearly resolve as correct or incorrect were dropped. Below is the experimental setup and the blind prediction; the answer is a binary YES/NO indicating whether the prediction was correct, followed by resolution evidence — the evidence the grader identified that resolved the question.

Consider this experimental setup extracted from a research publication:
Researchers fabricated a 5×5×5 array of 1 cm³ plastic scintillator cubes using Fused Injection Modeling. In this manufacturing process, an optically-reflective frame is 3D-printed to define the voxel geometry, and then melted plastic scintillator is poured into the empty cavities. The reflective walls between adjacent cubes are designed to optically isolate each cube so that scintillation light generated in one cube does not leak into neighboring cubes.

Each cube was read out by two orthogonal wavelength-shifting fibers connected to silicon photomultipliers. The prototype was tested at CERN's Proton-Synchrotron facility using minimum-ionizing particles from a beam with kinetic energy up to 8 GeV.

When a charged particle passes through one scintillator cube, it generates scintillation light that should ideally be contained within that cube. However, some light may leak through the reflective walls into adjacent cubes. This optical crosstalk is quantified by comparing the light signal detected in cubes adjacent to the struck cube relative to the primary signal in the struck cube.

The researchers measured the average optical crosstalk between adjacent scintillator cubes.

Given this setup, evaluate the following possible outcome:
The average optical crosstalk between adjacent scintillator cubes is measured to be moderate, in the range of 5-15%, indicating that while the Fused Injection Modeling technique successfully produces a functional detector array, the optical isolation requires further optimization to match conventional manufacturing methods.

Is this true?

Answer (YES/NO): NO